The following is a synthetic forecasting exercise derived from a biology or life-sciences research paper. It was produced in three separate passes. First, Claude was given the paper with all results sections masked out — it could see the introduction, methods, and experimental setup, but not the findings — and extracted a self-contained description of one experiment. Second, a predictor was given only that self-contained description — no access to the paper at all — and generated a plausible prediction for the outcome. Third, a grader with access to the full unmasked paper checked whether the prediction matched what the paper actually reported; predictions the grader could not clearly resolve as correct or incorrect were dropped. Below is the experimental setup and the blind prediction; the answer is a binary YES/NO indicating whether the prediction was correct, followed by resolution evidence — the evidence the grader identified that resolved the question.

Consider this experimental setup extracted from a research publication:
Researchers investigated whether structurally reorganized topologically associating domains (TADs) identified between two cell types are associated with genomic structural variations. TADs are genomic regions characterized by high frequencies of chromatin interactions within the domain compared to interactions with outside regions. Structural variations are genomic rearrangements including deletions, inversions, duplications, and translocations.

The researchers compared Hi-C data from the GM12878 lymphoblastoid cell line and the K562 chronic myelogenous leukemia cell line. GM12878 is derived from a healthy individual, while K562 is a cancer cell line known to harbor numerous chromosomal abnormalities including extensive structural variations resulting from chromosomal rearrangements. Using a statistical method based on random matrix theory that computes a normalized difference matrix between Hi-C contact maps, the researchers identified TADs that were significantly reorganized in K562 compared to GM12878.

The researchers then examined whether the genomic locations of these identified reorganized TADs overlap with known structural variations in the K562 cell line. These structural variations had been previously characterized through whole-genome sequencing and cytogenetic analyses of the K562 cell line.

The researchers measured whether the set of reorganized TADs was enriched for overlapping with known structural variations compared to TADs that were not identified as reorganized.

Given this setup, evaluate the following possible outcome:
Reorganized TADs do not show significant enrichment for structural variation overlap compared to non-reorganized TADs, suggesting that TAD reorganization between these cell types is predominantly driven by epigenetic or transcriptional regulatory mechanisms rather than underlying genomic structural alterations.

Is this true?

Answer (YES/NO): NO